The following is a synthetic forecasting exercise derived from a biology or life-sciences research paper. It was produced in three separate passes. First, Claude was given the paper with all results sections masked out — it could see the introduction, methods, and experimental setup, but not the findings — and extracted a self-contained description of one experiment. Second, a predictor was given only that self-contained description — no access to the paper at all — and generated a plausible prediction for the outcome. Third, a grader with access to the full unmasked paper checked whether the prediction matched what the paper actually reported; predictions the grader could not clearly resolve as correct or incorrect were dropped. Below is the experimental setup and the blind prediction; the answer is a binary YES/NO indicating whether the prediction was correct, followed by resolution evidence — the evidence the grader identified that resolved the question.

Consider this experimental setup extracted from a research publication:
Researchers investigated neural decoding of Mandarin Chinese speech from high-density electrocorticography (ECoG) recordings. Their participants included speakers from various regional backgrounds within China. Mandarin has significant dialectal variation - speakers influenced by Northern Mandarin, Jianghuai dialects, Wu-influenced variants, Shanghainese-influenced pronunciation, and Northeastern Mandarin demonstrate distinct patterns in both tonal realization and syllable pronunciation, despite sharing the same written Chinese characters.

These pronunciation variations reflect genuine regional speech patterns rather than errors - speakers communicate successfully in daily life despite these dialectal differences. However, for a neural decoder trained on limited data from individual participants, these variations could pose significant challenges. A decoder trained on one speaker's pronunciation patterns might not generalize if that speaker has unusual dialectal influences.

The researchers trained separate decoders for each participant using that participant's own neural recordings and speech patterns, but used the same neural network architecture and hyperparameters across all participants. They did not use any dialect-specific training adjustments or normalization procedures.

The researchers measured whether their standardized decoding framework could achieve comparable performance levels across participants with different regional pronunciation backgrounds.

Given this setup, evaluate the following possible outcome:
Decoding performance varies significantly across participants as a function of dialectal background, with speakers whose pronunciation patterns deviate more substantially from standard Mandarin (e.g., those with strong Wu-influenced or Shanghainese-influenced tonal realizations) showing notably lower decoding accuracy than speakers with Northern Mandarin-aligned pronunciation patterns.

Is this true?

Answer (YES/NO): NO